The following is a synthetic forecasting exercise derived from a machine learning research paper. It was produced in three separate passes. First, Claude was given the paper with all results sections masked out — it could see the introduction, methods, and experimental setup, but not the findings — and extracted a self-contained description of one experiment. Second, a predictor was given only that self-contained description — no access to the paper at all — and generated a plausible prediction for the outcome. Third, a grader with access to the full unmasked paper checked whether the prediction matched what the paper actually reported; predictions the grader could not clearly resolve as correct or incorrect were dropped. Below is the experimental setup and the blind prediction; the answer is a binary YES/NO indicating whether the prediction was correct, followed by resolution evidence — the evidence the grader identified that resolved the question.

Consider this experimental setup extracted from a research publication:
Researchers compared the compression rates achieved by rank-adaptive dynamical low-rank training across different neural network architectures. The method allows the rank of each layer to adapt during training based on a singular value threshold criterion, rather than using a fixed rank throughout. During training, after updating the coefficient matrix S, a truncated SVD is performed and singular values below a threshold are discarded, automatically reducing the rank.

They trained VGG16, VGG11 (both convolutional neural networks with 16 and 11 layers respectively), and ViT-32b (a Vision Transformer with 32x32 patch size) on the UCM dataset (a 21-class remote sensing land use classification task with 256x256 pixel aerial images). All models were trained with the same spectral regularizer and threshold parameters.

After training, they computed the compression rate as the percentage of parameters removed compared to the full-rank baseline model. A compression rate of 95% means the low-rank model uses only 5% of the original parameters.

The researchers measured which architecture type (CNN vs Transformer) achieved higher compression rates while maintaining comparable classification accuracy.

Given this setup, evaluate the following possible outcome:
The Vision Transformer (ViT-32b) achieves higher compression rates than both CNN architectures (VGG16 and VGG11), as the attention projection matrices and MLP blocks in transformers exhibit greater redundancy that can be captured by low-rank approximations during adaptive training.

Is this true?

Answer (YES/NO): NO